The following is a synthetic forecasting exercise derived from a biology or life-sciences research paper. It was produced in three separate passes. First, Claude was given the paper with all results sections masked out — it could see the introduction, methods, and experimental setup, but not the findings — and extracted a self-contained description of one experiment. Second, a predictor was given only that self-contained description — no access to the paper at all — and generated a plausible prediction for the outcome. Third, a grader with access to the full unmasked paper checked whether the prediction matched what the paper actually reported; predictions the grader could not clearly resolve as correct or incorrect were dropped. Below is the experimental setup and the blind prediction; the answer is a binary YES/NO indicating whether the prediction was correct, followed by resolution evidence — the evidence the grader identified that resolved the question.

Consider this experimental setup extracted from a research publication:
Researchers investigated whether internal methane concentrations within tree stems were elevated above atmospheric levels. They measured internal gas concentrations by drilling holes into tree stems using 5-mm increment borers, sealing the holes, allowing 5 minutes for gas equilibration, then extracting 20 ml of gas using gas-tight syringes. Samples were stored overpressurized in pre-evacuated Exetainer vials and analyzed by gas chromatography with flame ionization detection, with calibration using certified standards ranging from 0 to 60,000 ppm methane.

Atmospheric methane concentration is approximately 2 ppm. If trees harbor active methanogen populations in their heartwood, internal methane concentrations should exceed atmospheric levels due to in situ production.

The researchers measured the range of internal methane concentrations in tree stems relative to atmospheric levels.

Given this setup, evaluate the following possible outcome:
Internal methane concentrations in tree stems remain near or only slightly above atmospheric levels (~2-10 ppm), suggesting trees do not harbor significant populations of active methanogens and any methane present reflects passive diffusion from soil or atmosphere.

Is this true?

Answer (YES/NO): NO